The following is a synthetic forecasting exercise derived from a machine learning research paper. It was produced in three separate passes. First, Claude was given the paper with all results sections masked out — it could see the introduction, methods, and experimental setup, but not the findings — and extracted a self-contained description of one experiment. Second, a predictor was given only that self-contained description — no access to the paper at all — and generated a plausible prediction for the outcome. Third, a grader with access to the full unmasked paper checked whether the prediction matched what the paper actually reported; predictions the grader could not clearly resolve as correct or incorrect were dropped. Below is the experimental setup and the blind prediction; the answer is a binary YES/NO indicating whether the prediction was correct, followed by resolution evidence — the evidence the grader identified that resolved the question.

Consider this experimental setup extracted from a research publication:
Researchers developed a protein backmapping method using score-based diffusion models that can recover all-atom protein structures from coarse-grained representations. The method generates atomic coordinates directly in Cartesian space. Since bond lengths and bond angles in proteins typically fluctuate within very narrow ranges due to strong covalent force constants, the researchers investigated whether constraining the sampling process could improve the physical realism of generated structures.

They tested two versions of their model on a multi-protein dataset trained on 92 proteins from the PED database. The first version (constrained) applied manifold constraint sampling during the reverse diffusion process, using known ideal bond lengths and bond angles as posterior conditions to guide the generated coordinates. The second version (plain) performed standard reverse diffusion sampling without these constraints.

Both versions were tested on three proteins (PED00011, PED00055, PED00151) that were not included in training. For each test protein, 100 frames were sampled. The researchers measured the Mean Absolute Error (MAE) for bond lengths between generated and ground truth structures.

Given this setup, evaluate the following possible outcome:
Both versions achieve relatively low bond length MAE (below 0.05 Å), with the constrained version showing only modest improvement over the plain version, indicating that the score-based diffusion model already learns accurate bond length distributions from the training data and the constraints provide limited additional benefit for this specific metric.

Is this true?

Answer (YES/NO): NO